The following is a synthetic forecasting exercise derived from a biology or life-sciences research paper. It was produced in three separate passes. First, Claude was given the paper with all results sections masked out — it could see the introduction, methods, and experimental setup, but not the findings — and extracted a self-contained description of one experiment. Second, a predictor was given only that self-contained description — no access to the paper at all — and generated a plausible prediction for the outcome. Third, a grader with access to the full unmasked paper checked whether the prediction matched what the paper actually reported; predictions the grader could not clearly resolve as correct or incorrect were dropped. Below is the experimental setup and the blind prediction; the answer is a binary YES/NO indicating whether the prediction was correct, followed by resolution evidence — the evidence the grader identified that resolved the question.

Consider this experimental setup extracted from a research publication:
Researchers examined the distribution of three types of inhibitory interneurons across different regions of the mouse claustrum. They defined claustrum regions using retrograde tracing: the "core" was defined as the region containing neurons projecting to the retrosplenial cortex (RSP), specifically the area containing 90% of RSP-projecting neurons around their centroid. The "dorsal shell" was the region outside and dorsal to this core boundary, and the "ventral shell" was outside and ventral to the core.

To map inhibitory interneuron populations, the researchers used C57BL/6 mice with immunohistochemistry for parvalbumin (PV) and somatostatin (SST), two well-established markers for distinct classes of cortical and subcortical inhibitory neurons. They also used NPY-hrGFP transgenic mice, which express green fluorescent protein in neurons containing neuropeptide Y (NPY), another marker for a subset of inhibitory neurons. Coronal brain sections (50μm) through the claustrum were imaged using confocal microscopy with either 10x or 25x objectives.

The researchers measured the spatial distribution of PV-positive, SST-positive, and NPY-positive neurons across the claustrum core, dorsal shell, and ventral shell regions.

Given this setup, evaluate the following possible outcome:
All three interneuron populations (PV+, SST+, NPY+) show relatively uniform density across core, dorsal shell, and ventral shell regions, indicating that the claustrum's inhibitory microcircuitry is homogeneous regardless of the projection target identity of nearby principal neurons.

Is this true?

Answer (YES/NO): NO